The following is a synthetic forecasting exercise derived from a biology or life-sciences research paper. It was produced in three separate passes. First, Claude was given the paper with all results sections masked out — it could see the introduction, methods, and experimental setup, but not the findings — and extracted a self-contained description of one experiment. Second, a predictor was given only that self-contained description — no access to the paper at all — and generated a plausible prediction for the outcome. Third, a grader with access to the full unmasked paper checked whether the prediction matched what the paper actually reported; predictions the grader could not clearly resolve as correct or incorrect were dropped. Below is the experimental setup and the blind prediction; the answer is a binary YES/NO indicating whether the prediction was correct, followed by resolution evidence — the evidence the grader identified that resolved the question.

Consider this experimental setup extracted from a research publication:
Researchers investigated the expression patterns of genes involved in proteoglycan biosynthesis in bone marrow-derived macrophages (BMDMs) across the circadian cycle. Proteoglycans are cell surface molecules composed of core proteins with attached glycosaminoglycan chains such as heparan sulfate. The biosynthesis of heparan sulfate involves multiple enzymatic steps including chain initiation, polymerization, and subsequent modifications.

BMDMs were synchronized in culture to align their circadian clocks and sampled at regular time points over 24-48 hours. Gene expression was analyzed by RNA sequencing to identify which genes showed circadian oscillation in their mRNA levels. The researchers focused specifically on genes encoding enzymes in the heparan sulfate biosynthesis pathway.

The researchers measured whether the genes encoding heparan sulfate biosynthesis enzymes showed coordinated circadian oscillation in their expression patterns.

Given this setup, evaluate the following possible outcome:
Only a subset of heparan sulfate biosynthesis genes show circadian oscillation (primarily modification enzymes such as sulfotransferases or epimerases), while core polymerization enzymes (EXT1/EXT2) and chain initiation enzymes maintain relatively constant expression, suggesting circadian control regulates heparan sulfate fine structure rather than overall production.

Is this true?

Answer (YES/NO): NO